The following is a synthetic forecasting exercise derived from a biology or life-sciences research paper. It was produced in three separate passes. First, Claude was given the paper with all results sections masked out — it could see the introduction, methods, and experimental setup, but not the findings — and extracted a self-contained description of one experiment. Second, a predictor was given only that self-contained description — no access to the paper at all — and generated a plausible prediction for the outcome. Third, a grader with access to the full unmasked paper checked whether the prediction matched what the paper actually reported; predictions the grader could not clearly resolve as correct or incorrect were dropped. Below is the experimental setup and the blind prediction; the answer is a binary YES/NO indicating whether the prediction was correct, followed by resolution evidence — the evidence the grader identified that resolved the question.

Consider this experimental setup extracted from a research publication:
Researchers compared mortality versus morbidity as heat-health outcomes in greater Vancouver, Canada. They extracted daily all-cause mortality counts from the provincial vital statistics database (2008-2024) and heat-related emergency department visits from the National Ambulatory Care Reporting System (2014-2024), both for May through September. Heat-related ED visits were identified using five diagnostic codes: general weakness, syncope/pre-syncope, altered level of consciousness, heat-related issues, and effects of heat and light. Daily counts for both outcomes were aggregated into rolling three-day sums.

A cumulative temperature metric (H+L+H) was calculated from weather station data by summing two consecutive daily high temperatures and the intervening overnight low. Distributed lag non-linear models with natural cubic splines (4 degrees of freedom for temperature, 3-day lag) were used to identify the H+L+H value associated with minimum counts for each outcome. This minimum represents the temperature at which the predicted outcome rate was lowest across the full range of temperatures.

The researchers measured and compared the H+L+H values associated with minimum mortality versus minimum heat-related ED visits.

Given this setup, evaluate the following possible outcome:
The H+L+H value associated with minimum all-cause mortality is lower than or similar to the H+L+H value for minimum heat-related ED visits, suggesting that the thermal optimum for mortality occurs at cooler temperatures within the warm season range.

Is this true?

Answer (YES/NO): NO